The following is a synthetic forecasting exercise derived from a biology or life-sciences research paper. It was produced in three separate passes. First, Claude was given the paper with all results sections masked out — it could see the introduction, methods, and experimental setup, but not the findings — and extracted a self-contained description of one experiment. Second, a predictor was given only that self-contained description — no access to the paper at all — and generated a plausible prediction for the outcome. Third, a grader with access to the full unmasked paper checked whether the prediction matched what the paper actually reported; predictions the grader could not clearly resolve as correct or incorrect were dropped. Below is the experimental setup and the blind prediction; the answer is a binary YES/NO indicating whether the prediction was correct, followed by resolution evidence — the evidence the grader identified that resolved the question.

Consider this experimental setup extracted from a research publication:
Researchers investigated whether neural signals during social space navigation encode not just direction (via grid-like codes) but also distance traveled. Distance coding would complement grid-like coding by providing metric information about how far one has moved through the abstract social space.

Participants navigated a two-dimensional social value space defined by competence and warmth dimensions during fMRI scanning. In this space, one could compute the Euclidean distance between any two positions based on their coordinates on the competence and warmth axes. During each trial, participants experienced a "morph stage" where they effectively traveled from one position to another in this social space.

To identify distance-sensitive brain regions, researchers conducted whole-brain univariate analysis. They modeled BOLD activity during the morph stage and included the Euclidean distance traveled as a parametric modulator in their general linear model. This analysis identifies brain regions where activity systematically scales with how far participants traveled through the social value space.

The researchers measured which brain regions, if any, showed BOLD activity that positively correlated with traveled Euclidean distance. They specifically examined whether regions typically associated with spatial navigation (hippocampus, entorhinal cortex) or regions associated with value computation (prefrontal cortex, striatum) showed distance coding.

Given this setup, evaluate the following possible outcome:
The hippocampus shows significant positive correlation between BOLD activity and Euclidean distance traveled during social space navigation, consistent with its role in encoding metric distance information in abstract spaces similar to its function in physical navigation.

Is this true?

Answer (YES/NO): NO